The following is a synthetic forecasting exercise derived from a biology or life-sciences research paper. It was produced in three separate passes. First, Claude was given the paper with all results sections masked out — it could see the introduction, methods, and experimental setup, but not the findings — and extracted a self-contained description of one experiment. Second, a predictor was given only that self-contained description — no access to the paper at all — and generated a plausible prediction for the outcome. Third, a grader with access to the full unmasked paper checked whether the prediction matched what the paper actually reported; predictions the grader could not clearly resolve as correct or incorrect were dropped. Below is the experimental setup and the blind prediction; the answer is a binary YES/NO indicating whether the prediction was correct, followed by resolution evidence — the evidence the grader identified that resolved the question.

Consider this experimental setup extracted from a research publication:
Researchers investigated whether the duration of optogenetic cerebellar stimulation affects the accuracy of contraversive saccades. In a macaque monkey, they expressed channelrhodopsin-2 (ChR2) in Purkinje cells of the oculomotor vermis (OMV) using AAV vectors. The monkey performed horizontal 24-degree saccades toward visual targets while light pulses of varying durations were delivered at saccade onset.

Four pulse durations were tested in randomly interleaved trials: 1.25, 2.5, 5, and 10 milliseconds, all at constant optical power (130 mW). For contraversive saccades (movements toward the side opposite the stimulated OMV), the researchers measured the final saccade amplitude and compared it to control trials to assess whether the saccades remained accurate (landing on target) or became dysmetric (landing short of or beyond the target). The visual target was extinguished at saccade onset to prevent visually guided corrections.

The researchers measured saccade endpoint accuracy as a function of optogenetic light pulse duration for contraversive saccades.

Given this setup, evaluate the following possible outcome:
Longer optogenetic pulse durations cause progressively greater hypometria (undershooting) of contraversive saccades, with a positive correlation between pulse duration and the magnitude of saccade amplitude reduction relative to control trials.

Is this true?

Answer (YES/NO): NO